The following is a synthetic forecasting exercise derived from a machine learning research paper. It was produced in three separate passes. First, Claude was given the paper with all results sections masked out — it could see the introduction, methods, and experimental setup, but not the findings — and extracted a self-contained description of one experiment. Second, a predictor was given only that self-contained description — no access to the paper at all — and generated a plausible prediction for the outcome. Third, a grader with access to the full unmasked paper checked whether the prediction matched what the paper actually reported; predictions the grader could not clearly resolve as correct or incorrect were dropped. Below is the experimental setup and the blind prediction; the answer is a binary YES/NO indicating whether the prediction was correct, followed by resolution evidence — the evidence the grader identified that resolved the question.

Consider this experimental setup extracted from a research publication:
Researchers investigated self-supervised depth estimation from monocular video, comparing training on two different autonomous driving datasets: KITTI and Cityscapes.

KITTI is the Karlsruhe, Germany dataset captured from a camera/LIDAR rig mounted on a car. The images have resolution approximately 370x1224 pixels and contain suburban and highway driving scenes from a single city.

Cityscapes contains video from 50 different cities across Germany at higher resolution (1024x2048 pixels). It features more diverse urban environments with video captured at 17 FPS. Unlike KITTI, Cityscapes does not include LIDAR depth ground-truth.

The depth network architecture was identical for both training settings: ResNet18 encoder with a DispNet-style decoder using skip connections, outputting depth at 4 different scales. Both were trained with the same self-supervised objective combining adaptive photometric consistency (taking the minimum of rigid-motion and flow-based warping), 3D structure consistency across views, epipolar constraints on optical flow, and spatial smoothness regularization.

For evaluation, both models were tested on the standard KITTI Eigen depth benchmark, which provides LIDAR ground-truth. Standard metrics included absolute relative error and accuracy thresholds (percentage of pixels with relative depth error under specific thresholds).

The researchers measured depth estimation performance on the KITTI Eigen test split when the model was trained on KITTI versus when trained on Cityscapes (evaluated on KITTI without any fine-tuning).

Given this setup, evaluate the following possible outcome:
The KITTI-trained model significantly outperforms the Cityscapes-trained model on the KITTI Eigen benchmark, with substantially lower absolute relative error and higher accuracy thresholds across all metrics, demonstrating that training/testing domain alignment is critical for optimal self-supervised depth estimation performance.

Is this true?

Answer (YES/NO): NO